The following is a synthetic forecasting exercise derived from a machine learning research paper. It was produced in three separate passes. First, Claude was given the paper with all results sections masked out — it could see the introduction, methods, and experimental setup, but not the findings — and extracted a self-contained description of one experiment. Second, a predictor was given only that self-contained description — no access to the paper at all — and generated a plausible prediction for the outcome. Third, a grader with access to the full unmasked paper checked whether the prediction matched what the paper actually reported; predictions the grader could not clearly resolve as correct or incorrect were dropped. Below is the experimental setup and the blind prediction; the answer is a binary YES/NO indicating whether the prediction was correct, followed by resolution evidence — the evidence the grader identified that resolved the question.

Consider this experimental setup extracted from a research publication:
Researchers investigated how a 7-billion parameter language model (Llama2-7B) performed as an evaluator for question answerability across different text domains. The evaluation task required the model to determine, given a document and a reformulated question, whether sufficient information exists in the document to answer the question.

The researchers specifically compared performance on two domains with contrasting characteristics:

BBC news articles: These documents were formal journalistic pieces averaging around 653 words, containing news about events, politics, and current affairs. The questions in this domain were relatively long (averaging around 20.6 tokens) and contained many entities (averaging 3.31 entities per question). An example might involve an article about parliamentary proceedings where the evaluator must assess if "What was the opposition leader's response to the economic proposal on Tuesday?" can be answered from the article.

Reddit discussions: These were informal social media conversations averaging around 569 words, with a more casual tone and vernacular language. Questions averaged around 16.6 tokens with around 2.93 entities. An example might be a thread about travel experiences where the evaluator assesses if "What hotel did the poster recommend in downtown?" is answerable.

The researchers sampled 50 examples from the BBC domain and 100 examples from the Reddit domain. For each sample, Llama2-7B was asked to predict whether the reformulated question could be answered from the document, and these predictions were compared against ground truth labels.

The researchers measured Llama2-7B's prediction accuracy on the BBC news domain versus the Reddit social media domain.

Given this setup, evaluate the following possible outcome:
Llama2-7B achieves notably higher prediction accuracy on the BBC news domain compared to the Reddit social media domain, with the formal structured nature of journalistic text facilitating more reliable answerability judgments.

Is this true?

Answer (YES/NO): NO